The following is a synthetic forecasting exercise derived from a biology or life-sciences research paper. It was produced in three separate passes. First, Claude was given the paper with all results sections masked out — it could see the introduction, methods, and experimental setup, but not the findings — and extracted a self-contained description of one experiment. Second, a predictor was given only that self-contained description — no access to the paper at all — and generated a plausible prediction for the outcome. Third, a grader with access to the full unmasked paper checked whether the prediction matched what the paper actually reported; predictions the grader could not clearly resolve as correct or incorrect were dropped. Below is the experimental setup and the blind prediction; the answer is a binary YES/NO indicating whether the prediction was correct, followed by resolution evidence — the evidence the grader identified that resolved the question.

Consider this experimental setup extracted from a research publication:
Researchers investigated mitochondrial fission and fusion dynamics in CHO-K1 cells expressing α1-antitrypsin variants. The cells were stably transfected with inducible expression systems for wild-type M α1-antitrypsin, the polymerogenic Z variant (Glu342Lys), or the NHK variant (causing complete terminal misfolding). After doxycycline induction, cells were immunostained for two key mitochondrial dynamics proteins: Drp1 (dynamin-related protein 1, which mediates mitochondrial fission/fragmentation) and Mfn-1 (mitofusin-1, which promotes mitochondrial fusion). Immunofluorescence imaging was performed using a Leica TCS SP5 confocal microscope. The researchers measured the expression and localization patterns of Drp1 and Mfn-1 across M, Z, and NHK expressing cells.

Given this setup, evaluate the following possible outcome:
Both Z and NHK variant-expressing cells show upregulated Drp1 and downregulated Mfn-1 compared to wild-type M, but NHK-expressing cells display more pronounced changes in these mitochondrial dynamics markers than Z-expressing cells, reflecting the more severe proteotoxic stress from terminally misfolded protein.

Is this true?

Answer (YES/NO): NO